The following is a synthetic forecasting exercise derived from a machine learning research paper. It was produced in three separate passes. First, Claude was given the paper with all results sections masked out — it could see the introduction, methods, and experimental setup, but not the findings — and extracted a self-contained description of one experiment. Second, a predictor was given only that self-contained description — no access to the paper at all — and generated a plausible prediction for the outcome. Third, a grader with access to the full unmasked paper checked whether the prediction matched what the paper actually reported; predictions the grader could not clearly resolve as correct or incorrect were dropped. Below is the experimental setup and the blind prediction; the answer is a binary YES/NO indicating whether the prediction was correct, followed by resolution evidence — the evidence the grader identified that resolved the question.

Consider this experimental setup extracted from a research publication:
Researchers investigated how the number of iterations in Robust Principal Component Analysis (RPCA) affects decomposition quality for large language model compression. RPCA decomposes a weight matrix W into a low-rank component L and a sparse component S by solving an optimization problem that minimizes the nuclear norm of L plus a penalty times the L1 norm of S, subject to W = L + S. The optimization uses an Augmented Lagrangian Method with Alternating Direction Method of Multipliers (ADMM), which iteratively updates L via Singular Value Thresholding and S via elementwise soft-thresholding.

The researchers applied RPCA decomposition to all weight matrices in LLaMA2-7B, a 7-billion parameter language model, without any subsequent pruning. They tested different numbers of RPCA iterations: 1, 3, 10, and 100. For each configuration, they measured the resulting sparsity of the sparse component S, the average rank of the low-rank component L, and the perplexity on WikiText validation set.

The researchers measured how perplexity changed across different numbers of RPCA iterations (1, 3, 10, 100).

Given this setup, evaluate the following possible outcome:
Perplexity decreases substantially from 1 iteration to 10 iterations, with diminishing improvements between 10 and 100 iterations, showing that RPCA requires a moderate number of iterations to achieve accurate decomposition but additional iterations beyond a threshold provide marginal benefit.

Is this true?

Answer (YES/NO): NO